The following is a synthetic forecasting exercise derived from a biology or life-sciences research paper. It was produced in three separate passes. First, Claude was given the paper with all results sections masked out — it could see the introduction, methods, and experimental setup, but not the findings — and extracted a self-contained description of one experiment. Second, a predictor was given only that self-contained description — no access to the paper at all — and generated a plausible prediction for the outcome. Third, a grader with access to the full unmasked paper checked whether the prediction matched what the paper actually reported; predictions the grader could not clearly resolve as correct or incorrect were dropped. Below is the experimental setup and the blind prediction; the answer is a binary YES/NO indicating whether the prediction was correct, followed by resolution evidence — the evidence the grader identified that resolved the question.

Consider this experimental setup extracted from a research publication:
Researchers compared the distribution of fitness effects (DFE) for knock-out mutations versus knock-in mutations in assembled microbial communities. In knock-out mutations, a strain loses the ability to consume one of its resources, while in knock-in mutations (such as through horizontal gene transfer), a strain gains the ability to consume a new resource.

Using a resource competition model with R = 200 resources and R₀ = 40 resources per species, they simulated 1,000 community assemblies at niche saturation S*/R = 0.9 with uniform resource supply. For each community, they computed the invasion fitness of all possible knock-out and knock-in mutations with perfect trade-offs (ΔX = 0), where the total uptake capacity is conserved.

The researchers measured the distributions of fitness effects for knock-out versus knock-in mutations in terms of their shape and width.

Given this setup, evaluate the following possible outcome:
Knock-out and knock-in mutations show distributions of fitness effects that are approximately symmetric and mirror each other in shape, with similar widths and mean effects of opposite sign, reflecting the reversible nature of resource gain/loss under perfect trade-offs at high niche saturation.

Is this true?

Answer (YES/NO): NO